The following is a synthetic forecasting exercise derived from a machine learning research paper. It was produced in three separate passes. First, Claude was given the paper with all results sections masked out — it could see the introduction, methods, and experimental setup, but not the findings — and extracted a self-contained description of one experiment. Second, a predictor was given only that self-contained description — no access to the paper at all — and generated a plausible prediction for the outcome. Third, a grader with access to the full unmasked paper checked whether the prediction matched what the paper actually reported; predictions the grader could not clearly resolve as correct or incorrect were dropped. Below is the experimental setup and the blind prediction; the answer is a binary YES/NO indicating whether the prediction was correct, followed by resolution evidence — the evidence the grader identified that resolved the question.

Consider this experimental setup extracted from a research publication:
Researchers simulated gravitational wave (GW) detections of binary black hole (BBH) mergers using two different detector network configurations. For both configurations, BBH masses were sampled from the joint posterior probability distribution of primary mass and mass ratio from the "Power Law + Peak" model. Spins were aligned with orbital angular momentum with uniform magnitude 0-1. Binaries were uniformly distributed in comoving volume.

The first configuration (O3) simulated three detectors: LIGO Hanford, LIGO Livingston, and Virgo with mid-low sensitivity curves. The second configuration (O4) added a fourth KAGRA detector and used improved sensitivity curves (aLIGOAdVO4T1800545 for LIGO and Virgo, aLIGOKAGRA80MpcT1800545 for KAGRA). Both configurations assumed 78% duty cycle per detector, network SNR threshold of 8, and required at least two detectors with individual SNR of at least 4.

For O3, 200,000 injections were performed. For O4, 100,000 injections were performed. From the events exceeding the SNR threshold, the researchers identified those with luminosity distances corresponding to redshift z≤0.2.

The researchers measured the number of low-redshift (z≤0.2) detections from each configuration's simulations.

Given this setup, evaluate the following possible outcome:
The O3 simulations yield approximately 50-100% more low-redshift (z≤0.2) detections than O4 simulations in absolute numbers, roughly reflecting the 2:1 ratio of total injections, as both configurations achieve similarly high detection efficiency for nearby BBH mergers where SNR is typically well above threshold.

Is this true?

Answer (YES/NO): NO